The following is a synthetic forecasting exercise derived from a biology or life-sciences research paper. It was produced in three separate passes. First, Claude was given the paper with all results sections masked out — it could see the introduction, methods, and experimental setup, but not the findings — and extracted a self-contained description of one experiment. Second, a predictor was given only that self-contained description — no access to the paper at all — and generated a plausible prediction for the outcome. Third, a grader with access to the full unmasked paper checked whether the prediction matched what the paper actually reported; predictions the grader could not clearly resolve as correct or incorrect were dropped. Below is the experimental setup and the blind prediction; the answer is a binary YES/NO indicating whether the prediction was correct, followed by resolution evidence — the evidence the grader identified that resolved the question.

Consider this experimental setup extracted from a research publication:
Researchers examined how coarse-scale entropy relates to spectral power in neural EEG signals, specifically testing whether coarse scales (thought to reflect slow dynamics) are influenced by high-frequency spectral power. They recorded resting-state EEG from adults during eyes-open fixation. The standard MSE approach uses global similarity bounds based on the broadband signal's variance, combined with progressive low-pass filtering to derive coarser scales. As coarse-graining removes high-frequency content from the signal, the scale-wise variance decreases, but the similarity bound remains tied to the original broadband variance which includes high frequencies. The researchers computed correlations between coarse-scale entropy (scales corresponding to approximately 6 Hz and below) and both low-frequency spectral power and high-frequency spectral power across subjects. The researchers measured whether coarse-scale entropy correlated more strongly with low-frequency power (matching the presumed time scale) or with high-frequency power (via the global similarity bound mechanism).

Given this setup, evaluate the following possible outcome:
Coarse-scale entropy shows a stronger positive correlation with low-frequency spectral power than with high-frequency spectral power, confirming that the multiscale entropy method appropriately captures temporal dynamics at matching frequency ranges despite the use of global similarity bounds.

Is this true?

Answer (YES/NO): NO